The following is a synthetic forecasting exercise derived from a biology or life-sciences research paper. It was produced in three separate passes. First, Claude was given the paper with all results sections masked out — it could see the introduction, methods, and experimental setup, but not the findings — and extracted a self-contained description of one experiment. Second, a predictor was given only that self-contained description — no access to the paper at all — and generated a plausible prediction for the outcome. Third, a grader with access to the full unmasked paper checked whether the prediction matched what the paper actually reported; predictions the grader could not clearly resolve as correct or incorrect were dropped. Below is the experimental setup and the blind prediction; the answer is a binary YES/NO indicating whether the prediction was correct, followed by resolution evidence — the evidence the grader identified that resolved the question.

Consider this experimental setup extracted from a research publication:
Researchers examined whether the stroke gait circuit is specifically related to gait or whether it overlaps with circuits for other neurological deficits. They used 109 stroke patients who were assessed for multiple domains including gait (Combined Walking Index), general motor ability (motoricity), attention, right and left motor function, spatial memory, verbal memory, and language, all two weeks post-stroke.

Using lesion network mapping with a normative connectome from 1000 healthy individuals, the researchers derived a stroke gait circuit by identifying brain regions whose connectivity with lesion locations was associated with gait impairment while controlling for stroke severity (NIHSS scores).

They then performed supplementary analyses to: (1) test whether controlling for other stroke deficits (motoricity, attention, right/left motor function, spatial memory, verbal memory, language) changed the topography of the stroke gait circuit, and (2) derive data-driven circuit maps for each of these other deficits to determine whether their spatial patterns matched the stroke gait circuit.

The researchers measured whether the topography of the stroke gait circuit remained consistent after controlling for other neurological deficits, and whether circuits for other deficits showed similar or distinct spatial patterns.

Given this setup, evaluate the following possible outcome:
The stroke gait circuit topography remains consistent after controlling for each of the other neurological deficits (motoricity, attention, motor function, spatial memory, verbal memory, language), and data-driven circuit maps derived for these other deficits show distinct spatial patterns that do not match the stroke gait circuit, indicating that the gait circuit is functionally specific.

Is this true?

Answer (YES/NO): YES